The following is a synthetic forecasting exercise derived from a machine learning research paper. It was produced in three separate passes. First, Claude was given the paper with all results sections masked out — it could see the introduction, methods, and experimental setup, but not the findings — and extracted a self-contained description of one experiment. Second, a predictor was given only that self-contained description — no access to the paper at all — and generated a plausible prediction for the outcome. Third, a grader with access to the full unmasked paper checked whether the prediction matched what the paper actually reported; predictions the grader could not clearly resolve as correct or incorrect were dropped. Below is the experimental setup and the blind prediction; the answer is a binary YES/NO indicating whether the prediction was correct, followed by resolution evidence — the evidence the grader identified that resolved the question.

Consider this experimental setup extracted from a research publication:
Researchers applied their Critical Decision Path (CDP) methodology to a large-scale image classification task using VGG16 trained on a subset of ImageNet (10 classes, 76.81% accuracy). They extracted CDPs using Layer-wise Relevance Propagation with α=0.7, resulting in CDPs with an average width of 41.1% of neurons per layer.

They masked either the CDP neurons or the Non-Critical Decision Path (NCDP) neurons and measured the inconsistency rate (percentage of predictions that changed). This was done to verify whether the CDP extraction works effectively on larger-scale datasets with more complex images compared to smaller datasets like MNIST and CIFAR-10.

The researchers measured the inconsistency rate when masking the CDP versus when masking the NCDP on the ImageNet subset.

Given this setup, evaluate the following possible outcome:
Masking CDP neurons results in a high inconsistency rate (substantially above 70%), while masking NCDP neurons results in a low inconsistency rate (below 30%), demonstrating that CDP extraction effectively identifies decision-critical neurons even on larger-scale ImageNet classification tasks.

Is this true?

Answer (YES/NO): YES